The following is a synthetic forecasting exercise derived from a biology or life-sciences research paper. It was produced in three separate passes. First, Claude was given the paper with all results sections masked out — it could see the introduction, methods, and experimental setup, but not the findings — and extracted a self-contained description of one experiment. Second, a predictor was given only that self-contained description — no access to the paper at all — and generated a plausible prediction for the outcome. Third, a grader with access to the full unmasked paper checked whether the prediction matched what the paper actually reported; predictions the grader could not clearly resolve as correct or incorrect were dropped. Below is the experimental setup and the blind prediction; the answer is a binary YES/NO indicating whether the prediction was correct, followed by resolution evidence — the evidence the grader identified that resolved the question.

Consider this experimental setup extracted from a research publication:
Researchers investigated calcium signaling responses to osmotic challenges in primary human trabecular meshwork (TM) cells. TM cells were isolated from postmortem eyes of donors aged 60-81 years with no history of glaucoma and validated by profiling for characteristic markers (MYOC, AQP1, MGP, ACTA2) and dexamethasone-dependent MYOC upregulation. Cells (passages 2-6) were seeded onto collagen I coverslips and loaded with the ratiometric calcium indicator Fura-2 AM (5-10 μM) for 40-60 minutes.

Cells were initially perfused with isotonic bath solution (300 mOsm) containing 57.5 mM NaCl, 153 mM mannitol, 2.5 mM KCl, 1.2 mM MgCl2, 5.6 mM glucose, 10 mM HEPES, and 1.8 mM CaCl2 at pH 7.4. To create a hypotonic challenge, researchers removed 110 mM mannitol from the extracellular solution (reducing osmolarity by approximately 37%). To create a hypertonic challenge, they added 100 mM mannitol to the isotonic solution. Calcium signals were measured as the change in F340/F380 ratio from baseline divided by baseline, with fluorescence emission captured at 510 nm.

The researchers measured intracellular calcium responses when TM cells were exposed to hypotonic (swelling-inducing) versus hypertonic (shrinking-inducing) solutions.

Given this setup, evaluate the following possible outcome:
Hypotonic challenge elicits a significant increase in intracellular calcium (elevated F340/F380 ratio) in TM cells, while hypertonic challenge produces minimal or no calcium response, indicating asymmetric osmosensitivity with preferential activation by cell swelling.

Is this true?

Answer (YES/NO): YES